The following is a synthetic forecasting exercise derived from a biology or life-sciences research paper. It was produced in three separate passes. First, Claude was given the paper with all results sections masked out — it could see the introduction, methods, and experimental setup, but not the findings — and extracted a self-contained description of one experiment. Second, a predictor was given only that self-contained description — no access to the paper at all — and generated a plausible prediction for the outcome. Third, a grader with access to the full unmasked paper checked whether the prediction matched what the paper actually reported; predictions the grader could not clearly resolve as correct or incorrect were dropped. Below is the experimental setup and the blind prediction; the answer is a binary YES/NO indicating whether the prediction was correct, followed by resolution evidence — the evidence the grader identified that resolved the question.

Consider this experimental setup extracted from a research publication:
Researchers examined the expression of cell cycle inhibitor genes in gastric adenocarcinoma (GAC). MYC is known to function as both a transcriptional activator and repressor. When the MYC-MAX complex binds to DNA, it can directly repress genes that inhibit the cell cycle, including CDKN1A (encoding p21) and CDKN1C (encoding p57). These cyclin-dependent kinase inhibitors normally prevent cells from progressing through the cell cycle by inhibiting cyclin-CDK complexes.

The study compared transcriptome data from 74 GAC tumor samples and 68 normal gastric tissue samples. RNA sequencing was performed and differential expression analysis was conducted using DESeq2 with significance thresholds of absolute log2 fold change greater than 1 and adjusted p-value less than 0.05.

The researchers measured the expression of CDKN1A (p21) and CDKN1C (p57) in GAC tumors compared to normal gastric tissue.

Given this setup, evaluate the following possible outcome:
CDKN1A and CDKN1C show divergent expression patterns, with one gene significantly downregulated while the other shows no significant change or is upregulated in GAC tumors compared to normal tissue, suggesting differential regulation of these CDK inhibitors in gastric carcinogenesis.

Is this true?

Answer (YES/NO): NO